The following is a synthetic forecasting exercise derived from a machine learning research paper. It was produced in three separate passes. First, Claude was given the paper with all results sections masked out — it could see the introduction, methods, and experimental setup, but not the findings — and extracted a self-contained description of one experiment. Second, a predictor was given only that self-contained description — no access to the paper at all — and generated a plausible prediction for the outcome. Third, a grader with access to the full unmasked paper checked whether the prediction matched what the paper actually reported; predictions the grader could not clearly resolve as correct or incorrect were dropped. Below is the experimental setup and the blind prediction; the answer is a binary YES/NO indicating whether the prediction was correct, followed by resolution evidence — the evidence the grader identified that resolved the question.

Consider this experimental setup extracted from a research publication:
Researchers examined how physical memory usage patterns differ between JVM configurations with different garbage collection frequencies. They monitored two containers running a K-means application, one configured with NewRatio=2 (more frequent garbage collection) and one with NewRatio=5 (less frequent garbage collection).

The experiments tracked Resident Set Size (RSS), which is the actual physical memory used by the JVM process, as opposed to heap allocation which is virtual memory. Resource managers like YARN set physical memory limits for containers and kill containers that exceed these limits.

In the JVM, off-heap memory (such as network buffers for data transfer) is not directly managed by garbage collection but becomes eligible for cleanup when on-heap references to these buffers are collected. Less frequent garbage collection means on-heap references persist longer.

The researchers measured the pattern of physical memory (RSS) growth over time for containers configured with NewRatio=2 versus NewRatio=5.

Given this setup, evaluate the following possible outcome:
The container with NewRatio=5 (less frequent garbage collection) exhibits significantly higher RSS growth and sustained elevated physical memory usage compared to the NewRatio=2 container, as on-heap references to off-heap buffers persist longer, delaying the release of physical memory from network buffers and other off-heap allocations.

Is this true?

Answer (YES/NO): NO